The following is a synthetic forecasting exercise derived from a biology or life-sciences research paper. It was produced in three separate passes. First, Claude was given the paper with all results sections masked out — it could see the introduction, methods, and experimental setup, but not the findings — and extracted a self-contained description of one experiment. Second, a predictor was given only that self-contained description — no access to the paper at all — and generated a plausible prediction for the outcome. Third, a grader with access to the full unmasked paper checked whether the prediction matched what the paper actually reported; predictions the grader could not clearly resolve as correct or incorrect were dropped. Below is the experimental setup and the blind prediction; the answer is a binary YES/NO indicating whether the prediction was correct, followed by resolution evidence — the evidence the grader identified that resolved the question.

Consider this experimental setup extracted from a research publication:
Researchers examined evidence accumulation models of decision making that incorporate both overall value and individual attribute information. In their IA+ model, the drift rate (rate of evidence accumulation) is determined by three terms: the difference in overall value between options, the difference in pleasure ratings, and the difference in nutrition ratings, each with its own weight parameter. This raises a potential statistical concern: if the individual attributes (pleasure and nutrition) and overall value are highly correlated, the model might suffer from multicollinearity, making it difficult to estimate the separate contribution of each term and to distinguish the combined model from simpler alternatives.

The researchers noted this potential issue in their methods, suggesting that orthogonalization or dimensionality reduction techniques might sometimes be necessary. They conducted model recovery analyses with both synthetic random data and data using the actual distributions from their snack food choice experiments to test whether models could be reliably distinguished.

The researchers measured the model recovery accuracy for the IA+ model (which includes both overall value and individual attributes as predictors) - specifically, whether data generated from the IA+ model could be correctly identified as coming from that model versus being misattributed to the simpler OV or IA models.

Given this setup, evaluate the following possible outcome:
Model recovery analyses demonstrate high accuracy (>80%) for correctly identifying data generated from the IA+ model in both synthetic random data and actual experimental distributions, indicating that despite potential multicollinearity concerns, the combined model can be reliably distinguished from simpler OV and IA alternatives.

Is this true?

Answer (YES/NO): YES